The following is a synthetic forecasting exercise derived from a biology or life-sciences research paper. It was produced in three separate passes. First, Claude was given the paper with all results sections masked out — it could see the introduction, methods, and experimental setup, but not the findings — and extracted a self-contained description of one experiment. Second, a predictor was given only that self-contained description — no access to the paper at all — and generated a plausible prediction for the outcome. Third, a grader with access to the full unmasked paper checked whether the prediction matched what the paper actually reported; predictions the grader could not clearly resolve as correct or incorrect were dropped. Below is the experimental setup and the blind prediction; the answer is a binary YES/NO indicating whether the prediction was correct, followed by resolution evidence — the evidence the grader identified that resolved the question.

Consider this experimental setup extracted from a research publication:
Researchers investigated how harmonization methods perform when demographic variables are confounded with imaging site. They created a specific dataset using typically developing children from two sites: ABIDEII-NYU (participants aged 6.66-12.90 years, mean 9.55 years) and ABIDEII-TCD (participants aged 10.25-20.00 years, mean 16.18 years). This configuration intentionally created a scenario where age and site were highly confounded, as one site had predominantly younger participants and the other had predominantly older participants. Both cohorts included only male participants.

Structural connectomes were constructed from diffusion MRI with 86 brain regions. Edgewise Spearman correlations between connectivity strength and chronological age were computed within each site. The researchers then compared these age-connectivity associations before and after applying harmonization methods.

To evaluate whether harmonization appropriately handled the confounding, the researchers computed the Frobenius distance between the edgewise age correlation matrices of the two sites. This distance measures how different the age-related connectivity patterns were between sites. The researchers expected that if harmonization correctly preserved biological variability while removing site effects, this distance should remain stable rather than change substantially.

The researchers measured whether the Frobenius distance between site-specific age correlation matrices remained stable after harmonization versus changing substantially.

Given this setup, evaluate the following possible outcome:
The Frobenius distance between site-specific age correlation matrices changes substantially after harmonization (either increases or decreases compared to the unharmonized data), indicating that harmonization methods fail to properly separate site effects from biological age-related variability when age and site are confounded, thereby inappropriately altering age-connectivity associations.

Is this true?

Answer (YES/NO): NO